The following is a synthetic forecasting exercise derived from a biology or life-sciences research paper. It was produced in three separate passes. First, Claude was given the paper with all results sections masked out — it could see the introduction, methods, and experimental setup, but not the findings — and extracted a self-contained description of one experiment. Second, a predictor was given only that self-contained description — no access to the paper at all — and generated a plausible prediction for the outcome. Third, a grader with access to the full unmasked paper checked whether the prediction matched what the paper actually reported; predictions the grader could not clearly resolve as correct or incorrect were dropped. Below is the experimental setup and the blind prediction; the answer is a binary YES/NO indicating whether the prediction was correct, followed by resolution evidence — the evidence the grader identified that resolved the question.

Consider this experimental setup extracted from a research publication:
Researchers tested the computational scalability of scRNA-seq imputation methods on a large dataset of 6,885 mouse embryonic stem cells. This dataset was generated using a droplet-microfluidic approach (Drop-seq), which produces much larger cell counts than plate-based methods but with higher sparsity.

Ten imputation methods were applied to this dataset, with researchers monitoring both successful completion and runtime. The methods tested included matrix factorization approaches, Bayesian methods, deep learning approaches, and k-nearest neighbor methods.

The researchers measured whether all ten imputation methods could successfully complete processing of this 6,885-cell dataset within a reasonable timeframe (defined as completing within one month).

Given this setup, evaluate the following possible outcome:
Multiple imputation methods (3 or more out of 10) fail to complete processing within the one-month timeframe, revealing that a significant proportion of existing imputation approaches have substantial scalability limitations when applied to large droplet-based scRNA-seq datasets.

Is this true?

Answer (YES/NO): NO